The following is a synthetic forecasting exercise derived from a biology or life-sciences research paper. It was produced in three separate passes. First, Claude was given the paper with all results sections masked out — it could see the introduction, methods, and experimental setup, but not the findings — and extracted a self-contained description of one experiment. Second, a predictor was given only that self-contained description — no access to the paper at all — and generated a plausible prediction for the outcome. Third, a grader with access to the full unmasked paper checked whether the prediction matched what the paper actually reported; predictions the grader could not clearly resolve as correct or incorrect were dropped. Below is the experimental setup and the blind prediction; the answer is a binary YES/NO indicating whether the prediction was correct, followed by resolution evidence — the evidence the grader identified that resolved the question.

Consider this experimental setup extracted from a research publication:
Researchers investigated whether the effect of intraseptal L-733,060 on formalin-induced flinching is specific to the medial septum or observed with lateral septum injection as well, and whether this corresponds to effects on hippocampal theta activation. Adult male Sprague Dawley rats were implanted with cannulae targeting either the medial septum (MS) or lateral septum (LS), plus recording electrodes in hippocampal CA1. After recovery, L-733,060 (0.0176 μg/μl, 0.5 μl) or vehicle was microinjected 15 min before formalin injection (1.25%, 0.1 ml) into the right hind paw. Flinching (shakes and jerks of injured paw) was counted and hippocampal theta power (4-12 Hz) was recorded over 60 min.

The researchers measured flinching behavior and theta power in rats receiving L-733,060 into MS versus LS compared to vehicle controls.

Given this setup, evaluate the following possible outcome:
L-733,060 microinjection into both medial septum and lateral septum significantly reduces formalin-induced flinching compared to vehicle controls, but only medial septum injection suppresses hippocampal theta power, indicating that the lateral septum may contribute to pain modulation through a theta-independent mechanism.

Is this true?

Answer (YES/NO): YES